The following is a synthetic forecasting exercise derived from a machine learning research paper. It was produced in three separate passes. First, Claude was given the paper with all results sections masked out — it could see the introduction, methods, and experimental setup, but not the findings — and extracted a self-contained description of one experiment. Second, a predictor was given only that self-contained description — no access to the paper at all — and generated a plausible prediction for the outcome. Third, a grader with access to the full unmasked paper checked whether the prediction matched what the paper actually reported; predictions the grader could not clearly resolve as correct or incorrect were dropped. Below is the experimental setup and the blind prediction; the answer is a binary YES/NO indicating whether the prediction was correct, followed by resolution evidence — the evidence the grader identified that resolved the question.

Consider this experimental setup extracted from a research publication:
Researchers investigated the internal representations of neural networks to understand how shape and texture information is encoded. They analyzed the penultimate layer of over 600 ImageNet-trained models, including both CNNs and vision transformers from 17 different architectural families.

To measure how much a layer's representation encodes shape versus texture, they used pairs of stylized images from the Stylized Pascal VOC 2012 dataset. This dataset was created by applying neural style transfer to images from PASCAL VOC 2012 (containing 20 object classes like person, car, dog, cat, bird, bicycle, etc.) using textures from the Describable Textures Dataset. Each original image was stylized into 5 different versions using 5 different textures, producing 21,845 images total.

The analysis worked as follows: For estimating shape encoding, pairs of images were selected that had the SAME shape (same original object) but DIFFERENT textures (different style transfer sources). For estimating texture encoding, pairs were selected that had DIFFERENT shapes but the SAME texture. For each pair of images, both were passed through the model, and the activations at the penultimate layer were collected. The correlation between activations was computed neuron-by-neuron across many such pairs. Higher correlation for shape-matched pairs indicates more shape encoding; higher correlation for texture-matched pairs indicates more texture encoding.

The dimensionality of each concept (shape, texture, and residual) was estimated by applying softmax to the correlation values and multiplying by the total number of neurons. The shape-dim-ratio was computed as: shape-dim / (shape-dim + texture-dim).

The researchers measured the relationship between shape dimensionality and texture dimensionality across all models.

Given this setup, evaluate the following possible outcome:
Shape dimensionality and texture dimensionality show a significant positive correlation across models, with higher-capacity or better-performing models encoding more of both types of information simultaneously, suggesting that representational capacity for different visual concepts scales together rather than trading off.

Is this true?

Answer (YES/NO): NO